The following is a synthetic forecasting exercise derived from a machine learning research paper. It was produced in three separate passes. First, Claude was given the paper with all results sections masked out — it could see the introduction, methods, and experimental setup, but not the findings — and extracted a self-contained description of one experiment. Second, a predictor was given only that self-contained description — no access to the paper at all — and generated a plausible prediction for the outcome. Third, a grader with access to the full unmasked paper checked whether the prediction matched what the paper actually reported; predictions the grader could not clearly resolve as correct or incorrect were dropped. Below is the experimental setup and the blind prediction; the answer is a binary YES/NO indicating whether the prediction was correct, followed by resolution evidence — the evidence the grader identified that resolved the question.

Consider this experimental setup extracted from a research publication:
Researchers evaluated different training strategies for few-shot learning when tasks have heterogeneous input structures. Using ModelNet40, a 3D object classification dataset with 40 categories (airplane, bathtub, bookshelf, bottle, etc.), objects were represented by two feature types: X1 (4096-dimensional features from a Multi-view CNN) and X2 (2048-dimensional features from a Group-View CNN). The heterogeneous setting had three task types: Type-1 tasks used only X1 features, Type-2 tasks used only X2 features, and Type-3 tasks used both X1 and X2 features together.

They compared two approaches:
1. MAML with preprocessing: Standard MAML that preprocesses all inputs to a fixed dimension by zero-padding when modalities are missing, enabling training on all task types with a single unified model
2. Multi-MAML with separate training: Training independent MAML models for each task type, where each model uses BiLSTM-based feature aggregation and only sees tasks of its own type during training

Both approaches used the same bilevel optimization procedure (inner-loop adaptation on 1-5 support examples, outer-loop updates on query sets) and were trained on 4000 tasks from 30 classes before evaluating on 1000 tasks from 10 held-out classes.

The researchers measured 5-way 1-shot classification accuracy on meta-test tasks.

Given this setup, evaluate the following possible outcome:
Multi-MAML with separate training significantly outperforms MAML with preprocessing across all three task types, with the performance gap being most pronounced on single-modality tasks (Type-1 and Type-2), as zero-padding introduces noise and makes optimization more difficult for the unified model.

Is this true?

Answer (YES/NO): NO